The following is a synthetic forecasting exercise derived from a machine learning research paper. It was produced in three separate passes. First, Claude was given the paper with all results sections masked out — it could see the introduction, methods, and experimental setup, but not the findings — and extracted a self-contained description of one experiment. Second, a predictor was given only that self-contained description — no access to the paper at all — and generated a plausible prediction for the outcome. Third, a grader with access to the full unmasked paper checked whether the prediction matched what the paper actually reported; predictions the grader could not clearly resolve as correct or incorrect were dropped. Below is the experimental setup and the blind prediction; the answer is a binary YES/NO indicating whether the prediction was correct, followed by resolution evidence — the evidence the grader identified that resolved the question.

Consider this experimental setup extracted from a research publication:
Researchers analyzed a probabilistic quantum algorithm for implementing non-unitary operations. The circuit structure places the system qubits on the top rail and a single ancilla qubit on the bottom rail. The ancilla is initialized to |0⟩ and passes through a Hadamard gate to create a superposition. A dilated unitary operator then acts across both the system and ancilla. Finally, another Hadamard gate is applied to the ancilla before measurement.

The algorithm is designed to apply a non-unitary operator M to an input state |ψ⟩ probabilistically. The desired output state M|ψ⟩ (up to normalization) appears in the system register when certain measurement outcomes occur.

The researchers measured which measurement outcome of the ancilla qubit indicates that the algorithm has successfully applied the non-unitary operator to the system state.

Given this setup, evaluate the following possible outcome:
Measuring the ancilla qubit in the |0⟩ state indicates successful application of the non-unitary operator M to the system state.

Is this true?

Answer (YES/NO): YES